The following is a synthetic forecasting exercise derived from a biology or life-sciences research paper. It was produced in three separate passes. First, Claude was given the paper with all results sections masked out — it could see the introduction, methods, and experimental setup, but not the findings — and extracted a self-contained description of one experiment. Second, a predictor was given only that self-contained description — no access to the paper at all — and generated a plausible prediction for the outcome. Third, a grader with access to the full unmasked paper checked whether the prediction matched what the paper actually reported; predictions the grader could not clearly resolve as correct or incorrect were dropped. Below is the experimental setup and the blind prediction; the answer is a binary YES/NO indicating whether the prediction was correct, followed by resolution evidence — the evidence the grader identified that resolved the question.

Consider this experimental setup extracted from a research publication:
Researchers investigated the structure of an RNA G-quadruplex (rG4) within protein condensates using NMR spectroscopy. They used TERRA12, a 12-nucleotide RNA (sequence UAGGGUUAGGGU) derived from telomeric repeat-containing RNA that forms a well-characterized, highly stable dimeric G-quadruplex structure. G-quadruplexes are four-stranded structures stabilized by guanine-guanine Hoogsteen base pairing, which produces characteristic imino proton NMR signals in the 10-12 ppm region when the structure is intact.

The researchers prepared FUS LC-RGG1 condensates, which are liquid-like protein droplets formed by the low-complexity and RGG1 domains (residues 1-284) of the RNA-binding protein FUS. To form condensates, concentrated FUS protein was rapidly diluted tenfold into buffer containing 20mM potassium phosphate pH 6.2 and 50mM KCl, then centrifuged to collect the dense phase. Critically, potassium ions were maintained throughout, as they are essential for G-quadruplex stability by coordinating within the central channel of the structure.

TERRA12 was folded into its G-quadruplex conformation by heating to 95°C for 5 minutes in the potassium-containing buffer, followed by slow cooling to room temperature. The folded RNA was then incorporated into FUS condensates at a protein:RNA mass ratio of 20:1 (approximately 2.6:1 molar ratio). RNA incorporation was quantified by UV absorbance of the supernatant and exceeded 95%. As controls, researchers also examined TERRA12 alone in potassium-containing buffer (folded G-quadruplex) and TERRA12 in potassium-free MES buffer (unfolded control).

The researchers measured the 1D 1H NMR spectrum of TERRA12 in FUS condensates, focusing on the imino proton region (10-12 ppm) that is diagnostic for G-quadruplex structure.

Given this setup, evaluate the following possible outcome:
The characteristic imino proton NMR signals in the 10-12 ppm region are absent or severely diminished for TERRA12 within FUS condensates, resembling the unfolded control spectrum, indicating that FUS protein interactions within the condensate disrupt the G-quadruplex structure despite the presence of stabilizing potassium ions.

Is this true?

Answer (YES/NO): YES